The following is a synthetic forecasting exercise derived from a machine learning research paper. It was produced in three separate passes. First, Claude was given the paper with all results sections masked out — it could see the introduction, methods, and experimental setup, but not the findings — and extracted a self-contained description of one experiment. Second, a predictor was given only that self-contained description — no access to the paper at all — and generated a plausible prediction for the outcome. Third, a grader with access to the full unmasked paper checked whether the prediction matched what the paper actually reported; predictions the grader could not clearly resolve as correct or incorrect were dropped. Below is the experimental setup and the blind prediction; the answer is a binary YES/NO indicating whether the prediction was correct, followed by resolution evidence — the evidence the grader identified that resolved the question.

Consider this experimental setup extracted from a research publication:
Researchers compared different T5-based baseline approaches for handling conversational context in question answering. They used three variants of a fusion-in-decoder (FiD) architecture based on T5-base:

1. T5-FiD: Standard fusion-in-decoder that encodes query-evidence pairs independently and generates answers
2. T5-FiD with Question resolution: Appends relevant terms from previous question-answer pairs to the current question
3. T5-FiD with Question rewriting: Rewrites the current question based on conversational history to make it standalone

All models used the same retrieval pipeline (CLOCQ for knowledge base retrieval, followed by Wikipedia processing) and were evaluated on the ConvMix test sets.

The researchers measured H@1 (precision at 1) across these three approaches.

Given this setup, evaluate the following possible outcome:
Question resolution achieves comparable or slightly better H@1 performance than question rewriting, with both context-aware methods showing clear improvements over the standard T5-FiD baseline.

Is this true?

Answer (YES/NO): NO